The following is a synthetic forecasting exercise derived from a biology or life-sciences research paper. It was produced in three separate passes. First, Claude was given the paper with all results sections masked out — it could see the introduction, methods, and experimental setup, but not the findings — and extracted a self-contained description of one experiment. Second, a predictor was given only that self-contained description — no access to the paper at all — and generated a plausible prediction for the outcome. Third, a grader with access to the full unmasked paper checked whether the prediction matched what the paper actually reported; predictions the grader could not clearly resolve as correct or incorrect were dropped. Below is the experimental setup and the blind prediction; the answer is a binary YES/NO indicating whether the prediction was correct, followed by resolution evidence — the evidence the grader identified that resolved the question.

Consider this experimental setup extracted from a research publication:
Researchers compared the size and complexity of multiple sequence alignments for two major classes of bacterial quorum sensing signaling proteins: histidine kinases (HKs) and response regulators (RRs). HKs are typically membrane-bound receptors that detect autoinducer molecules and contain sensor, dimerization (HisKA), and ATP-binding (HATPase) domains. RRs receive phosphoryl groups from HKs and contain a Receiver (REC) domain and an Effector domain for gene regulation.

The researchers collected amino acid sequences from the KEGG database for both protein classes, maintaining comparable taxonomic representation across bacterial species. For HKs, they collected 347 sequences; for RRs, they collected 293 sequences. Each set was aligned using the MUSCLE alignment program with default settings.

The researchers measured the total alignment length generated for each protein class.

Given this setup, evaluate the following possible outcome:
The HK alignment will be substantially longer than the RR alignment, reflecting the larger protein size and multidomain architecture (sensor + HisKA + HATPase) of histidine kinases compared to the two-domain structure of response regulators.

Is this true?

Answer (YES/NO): YES